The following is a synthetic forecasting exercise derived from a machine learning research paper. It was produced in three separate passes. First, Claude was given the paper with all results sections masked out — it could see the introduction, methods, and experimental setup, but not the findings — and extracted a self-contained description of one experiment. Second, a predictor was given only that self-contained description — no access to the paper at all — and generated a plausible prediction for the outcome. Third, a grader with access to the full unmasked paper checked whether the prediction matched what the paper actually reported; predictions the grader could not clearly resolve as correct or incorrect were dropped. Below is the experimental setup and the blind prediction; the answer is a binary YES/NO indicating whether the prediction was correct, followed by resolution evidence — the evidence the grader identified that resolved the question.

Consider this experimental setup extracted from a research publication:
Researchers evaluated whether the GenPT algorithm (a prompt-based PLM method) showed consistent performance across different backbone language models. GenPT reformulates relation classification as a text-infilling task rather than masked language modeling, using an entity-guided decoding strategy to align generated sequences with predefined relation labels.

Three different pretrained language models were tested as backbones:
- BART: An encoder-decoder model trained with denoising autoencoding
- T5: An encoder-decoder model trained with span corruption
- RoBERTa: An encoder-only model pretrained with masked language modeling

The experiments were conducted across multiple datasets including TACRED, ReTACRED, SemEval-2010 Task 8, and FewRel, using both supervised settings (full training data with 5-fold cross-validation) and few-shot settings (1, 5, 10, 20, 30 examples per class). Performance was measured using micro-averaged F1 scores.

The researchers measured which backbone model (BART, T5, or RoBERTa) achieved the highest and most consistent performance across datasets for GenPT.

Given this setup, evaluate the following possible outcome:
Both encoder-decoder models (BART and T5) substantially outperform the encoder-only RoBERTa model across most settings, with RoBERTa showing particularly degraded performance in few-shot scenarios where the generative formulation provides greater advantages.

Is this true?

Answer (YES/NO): NO